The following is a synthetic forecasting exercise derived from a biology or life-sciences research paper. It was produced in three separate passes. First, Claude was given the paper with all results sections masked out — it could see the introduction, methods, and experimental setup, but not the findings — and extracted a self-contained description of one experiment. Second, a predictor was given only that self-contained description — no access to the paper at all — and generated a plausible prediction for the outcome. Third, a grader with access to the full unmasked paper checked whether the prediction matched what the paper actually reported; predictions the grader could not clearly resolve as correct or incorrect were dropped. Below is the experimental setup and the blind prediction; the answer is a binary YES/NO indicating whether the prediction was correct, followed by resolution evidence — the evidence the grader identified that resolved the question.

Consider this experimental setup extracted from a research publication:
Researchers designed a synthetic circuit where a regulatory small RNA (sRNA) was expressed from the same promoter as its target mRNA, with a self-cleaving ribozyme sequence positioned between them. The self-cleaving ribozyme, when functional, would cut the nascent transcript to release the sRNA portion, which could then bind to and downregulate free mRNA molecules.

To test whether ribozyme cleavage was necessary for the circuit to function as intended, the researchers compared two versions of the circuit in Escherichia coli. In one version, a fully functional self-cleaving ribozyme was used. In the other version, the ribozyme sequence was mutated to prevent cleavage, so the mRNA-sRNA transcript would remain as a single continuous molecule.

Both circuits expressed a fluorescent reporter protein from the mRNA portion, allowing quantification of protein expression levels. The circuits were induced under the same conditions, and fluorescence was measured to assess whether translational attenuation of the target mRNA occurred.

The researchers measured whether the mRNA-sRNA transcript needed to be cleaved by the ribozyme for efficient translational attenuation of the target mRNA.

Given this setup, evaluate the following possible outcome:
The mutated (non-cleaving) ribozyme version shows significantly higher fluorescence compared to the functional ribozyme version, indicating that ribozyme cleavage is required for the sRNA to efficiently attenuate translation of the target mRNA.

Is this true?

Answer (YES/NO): YES